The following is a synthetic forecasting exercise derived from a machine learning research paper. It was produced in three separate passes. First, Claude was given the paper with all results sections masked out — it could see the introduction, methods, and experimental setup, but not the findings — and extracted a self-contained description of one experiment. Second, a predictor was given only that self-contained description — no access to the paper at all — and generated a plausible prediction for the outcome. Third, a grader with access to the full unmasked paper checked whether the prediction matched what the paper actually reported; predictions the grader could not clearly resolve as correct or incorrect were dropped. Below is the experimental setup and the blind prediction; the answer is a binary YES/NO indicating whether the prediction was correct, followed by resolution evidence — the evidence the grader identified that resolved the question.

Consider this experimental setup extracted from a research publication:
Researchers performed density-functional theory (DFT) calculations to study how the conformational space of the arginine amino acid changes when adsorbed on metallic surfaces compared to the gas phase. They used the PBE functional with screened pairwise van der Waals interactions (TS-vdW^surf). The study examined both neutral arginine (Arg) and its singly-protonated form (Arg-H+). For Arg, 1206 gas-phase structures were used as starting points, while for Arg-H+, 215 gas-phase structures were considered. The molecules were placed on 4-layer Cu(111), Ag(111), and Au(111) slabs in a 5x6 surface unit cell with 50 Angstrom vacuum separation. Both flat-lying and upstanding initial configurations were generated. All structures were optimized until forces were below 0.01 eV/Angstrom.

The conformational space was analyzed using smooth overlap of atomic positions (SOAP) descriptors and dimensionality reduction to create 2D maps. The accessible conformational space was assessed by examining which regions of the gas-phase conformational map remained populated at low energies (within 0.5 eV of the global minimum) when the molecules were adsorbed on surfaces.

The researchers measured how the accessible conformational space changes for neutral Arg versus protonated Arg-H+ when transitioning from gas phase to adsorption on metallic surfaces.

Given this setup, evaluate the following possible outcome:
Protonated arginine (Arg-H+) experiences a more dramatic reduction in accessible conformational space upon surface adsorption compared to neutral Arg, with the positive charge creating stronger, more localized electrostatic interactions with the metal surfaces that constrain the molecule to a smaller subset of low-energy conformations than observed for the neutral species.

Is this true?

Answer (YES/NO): NO